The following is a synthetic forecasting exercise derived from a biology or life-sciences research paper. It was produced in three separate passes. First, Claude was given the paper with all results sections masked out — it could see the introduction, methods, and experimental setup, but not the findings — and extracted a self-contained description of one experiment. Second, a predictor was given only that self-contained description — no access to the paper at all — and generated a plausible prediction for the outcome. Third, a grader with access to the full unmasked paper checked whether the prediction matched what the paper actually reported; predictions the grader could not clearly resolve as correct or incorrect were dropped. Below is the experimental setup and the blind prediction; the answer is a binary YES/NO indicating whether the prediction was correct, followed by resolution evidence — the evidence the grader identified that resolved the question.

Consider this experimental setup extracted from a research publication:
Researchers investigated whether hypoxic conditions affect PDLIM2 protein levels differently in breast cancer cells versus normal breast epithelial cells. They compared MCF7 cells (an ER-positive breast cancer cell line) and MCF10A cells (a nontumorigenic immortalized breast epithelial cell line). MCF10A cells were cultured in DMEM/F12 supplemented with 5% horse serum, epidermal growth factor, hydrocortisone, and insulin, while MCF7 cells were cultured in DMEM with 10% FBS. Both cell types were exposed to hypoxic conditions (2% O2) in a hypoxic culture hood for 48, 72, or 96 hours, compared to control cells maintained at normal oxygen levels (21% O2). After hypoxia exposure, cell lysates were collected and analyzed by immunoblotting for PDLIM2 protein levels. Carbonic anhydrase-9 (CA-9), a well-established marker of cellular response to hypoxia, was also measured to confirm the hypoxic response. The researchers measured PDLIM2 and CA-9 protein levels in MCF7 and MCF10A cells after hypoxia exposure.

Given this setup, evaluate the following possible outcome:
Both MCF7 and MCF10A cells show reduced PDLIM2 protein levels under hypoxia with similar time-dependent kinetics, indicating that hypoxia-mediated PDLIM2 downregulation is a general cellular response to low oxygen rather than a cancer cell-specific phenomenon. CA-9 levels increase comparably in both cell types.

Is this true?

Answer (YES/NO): NO